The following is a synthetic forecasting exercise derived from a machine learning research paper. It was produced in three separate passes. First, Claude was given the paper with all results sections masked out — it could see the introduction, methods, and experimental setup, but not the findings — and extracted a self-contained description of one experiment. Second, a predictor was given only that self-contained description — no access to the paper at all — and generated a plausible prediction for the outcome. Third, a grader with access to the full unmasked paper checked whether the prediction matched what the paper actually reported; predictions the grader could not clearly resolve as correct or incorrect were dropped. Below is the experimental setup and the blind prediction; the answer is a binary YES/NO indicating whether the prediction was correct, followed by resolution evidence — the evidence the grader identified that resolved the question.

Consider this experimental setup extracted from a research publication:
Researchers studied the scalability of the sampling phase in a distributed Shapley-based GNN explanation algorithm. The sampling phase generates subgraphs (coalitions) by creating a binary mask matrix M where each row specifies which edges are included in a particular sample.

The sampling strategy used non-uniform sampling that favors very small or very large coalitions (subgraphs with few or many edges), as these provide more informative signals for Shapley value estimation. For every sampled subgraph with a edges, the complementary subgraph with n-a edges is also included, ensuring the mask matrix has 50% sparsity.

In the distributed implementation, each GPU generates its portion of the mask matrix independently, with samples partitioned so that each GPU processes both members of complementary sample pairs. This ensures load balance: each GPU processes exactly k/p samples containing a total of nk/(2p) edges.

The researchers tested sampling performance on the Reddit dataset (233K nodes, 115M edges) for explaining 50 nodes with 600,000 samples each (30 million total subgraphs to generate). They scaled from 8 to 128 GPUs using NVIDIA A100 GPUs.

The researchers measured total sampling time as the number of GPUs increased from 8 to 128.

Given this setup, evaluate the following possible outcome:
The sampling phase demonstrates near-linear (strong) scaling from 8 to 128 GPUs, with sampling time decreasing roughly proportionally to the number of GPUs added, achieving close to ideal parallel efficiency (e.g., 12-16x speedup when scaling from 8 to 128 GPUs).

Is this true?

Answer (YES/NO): NO